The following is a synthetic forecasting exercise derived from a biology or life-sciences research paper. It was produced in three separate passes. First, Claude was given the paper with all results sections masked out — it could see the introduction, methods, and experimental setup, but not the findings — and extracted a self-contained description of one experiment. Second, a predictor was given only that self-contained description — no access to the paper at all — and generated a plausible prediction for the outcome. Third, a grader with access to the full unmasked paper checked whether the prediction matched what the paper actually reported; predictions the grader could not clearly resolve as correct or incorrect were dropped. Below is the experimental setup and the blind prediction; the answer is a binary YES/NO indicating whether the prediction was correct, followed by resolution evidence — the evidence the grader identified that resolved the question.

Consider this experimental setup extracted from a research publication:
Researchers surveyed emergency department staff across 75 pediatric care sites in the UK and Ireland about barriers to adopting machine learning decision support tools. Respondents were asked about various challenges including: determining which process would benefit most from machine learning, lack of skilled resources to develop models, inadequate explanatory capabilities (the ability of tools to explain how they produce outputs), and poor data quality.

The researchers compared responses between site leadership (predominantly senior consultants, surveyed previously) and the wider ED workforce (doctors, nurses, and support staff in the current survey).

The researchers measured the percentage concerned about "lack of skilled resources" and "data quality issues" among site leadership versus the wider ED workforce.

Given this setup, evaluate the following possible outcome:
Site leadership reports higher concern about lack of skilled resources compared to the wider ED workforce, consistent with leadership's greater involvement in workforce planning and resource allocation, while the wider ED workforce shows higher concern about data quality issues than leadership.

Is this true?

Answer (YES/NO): NO